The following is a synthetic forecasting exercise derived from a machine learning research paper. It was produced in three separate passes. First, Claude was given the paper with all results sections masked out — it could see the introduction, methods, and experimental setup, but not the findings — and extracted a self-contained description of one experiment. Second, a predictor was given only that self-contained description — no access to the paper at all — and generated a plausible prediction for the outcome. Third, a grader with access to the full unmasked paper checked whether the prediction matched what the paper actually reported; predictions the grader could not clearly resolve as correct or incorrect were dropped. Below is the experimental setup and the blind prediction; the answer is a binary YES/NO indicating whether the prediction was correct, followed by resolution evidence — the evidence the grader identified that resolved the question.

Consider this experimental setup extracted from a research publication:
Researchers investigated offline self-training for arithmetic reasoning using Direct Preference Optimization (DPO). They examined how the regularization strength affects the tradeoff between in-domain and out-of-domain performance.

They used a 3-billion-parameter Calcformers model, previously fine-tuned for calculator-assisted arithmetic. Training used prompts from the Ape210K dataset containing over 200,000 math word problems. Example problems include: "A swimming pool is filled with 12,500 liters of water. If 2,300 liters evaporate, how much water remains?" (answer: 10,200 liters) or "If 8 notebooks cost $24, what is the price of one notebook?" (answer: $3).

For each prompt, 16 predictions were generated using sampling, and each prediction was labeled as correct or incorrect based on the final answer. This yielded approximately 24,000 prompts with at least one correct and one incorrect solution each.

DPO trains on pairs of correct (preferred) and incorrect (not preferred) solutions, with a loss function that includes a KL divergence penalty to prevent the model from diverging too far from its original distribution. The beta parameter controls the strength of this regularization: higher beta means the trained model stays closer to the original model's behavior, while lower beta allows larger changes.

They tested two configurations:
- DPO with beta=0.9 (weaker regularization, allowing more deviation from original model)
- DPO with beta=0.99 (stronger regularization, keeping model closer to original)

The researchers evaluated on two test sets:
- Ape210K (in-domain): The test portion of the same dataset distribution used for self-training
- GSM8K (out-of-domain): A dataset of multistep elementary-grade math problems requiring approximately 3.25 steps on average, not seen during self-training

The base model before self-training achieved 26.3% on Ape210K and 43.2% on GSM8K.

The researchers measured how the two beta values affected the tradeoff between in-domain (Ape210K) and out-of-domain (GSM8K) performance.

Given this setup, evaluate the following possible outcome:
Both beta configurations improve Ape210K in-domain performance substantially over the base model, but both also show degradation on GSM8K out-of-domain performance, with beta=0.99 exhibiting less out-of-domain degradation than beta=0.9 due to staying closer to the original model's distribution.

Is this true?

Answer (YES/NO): NO